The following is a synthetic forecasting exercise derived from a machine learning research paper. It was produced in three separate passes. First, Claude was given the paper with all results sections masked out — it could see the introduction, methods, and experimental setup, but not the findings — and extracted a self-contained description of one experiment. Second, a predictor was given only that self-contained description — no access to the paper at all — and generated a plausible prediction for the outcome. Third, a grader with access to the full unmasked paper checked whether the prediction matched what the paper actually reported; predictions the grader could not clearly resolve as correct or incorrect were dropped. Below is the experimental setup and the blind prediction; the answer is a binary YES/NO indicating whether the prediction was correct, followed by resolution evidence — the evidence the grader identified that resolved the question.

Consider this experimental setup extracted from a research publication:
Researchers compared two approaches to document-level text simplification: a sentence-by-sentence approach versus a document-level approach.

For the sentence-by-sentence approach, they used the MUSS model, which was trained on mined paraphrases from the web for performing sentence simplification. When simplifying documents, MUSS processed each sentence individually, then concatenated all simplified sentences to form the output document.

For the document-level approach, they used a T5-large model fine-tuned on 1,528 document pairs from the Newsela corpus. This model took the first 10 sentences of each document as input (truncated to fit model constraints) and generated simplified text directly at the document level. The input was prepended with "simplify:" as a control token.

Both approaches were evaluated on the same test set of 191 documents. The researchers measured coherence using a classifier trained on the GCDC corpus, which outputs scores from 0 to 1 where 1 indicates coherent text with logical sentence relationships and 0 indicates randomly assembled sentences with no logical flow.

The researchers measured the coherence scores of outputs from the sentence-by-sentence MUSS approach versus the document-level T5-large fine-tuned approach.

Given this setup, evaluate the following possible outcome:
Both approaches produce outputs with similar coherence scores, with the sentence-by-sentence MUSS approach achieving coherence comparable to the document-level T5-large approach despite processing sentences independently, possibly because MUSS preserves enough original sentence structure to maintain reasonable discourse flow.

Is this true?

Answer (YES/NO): NO